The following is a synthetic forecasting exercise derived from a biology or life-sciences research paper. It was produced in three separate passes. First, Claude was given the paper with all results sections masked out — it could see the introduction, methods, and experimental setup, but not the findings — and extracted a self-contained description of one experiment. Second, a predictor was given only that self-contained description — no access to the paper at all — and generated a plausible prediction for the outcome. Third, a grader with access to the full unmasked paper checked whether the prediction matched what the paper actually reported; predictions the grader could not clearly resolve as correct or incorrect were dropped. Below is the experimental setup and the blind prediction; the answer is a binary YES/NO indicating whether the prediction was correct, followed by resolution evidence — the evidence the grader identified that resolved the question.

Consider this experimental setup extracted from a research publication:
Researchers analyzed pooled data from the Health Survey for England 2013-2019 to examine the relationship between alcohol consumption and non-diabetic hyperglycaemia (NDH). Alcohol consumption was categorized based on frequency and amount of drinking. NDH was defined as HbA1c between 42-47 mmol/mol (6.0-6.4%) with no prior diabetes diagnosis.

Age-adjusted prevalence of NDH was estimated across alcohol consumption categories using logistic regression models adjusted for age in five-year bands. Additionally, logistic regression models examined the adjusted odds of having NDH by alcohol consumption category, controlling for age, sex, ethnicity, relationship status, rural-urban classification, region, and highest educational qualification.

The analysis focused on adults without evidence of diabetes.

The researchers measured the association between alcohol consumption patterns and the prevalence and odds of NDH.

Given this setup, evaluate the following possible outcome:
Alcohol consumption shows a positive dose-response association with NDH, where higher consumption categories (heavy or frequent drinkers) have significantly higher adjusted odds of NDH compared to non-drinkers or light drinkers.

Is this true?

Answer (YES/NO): NO